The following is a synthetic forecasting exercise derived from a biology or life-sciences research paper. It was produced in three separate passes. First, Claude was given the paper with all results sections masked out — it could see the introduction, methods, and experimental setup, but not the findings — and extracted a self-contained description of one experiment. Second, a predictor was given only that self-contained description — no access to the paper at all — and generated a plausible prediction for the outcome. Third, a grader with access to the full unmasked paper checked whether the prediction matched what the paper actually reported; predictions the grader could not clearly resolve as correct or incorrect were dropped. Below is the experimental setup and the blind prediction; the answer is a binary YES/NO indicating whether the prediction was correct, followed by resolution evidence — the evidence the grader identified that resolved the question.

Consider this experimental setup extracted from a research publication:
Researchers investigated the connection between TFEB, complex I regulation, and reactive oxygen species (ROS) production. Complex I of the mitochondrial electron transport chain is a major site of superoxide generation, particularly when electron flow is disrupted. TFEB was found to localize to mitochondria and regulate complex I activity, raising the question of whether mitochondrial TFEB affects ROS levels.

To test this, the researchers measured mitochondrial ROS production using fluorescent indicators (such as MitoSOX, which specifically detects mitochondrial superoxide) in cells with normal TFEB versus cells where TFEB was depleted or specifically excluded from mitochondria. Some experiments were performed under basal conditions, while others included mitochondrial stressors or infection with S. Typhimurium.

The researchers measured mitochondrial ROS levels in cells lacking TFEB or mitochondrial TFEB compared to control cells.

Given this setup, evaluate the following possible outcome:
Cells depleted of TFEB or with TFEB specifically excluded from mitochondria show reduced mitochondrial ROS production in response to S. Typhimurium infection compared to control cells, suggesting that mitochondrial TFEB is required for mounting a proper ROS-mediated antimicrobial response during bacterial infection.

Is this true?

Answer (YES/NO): NO